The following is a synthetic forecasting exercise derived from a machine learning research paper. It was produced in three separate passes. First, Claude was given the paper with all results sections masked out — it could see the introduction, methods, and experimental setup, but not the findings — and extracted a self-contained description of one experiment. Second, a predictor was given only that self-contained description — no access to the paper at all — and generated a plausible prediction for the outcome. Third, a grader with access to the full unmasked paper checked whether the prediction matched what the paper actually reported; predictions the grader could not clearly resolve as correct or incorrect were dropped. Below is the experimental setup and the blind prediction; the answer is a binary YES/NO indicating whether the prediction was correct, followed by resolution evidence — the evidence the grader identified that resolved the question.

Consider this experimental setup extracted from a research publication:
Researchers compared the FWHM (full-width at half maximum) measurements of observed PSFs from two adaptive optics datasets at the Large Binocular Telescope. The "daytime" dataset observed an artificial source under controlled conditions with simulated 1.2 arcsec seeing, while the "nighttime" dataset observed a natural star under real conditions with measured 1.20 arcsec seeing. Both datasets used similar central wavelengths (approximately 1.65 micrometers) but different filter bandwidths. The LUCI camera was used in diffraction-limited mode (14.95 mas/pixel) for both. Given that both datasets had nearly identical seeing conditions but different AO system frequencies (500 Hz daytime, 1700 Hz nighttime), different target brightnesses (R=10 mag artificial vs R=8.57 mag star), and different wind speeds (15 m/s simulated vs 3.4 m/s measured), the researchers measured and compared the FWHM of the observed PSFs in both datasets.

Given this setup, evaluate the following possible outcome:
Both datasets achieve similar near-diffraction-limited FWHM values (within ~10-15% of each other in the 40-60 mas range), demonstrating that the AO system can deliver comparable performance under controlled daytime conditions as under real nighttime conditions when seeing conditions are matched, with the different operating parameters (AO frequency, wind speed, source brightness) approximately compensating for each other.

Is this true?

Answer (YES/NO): YES